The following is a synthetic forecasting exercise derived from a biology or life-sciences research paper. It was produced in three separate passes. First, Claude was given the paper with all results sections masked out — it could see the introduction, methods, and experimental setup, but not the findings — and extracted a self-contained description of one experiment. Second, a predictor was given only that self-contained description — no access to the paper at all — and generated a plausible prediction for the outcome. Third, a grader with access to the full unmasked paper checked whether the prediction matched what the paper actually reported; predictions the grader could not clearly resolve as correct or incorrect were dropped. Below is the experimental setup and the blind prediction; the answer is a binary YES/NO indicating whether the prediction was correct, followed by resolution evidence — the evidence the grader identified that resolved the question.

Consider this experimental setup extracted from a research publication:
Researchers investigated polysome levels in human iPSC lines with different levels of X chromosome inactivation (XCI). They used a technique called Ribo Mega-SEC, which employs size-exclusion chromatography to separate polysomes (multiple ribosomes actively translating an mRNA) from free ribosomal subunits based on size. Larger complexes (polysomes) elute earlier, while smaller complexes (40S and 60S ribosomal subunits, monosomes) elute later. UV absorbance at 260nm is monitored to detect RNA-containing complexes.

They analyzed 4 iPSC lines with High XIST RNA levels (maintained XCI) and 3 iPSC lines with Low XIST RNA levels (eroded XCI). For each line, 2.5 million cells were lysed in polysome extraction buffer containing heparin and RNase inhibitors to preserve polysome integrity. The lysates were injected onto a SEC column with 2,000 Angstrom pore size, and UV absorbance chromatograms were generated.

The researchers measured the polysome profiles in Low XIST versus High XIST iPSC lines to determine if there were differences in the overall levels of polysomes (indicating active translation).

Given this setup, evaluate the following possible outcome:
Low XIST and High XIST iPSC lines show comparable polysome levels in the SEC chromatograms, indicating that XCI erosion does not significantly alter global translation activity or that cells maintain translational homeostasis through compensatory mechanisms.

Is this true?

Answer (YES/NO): NO